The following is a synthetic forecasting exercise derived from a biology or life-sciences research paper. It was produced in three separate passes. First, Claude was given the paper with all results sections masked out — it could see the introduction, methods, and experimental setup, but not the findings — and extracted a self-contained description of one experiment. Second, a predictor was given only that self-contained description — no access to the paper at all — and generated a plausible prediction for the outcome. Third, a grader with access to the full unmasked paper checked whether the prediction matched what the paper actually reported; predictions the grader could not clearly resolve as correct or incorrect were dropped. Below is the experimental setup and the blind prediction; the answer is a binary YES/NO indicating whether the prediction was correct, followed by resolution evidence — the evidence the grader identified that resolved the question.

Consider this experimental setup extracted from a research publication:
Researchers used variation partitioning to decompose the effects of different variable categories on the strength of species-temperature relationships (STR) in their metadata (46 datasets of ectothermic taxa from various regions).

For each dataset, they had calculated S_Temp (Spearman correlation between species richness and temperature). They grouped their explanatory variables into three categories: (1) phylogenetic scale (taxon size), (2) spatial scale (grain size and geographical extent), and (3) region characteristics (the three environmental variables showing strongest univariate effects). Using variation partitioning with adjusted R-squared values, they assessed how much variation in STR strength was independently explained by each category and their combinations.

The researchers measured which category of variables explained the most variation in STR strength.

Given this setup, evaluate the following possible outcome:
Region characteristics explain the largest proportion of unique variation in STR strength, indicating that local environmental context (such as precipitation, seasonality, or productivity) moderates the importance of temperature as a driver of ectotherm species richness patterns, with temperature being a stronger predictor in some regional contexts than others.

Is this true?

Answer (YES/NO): YES